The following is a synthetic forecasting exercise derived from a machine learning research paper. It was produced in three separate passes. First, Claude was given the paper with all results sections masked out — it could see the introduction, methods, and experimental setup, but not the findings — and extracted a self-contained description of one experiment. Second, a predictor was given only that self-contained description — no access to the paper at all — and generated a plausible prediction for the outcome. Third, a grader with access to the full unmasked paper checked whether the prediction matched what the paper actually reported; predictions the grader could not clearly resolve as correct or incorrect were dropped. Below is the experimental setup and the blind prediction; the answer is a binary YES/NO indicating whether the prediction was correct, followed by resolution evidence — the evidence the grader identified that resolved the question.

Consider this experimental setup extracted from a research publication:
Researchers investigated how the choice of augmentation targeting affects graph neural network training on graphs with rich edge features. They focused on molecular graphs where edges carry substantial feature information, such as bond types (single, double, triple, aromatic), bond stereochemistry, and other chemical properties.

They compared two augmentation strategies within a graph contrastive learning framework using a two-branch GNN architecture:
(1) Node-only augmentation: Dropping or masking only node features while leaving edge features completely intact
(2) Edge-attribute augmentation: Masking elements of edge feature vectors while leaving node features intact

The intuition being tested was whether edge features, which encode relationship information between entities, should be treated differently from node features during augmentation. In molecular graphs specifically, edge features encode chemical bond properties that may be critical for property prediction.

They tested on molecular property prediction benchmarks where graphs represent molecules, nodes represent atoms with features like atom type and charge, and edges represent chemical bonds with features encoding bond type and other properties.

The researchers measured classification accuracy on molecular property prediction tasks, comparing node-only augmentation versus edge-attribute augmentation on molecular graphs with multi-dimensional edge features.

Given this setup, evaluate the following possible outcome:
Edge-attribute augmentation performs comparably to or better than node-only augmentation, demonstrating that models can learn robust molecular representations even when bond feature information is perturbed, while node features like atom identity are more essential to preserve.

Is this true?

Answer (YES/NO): YES